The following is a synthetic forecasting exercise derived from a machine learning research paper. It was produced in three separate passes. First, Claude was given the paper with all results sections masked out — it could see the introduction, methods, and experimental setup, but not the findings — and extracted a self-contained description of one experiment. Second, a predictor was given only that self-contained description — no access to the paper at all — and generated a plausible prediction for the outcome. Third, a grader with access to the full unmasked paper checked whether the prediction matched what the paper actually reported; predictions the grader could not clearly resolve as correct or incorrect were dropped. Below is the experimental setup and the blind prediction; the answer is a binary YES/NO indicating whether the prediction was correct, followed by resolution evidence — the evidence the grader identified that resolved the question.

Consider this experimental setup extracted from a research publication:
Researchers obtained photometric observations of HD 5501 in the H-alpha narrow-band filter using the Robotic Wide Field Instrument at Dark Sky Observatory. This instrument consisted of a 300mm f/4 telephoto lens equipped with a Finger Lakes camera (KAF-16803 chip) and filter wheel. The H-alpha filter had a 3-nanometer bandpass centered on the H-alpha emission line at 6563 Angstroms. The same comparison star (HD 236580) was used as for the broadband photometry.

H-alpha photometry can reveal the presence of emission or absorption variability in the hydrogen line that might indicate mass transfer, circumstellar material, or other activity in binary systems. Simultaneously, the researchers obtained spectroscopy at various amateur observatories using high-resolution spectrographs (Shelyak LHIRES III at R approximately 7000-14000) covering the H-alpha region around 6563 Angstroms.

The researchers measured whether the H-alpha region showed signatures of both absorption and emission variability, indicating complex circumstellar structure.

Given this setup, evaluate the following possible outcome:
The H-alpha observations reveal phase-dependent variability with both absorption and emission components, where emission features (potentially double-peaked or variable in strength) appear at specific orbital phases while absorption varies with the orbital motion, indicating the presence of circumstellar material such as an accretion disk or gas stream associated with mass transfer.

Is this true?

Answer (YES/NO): YES